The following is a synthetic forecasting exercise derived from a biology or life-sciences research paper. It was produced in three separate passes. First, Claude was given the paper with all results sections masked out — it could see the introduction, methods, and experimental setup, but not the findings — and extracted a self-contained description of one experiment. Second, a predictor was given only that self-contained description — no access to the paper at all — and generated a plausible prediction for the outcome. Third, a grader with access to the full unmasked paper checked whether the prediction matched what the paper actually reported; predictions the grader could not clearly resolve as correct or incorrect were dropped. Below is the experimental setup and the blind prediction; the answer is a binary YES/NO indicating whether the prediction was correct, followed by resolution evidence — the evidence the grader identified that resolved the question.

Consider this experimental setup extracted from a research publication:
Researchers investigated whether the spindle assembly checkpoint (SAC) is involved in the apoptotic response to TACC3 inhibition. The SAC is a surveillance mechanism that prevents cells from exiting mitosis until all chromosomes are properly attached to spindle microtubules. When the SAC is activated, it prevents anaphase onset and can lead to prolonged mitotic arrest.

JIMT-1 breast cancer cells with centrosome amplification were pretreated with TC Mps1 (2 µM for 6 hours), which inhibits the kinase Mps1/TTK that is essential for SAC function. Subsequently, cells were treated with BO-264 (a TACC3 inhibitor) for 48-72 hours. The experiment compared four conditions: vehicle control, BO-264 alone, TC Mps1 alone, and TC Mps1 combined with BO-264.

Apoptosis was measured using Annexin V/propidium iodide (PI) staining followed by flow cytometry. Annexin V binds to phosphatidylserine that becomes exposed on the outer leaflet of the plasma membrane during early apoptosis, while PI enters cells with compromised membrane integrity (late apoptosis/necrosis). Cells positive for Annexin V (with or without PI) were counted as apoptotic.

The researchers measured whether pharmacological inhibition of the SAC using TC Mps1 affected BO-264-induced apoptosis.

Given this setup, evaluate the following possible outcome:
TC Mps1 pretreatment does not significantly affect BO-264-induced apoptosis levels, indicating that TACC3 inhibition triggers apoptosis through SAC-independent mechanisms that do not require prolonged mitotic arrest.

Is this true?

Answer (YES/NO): NO